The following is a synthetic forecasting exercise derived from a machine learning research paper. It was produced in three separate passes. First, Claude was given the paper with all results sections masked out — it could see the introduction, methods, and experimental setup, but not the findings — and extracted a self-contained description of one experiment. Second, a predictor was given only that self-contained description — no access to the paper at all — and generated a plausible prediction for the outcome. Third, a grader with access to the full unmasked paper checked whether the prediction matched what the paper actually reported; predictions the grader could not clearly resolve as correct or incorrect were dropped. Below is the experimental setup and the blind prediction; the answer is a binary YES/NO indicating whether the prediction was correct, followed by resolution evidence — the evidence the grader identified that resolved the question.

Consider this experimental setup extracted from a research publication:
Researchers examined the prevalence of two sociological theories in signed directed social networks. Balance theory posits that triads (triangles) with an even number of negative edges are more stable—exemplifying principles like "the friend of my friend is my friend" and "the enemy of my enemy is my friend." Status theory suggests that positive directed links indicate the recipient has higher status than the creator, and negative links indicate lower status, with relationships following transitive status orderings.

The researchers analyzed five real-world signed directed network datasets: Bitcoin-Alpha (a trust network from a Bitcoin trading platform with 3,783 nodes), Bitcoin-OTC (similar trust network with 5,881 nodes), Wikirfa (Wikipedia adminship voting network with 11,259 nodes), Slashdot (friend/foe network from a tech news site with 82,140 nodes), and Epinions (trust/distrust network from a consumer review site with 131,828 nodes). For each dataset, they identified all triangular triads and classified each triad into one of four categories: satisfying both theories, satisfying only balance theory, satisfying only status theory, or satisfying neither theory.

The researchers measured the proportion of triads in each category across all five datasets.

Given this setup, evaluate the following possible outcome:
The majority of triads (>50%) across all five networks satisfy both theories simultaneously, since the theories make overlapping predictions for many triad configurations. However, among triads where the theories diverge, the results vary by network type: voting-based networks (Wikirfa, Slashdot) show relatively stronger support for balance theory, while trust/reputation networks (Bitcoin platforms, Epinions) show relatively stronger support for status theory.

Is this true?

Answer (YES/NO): NO